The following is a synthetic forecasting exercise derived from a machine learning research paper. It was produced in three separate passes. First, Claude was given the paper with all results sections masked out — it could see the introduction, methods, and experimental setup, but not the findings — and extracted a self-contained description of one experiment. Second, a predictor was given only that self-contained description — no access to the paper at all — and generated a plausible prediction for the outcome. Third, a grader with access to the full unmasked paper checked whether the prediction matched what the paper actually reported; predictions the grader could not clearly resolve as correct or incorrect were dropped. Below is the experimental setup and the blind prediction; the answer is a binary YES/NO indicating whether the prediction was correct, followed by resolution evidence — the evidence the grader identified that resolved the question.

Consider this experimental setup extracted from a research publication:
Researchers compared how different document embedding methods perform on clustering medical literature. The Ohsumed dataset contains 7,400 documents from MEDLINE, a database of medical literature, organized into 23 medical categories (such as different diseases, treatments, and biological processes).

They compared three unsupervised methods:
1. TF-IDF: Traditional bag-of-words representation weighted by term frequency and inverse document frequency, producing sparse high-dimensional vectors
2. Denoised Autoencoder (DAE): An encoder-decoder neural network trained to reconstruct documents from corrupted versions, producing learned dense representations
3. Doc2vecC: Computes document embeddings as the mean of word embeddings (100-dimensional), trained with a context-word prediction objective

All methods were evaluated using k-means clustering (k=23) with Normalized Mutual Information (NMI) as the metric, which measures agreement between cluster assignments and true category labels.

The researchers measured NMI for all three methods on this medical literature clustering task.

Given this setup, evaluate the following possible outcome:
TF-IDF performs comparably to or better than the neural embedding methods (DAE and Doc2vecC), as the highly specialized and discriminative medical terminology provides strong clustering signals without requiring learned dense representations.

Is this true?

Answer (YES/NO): YES